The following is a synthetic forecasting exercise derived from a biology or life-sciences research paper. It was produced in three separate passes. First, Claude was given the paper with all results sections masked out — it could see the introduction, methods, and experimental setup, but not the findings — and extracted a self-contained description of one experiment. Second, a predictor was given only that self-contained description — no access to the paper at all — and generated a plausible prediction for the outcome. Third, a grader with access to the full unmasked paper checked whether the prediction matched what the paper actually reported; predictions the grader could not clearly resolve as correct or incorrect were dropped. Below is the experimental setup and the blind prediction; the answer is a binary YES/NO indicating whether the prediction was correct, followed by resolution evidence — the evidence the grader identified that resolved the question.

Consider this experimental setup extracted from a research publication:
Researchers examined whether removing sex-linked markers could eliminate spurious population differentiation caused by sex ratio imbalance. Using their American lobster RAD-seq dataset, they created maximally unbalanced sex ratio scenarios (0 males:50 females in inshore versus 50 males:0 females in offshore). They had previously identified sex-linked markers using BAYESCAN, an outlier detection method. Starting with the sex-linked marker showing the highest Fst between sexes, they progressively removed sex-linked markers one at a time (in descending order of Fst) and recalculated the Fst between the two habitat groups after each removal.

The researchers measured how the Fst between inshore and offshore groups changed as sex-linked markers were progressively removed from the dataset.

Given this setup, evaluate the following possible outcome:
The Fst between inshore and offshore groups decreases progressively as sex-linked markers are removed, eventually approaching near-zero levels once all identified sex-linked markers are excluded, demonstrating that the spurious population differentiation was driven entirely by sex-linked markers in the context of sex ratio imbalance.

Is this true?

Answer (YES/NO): YES